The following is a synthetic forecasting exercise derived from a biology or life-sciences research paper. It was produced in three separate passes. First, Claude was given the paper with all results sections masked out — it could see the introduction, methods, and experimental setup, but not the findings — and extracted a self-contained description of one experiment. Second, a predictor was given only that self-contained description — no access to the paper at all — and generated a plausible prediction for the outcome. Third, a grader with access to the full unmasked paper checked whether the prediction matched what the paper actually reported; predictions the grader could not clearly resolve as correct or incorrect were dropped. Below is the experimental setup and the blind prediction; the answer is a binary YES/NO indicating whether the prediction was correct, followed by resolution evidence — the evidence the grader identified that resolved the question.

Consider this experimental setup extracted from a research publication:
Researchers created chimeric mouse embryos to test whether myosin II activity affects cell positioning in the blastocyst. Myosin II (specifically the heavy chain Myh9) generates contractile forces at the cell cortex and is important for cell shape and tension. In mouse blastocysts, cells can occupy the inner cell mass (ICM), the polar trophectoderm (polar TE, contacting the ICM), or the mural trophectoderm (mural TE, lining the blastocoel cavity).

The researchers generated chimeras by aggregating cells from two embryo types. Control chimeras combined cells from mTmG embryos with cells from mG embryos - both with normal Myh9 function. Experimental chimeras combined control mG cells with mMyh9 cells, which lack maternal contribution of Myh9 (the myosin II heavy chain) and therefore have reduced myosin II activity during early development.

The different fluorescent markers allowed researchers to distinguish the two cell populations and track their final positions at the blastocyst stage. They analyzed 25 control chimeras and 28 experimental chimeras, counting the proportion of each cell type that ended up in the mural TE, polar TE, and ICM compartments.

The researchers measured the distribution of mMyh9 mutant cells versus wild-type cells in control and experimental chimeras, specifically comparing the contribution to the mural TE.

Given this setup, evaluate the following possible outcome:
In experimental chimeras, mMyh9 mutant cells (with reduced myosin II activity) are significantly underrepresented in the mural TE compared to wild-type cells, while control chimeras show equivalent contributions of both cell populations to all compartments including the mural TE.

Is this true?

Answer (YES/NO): NO